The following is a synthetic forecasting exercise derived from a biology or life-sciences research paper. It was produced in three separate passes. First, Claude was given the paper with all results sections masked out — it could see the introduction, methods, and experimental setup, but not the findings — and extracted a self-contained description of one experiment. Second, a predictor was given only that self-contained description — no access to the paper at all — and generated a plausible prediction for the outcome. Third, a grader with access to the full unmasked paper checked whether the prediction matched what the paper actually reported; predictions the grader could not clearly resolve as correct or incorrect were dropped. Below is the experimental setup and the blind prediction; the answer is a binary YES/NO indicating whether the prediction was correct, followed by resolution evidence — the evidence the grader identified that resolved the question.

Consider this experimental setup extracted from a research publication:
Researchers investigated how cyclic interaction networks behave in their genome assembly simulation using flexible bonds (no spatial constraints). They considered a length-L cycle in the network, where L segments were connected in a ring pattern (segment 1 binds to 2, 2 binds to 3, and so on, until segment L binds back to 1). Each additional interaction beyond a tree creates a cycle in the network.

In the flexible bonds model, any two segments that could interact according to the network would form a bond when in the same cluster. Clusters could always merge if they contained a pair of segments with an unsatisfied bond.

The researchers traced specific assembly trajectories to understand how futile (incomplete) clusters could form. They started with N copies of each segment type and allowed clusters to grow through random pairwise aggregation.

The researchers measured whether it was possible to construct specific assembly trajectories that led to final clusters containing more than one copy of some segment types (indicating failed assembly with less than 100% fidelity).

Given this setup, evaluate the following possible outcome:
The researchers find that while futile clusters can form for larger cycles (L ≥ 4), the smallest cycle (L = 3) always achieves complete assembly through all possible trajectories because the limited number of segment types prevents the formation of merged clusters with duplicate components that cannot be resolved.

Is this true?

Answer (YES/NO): NO